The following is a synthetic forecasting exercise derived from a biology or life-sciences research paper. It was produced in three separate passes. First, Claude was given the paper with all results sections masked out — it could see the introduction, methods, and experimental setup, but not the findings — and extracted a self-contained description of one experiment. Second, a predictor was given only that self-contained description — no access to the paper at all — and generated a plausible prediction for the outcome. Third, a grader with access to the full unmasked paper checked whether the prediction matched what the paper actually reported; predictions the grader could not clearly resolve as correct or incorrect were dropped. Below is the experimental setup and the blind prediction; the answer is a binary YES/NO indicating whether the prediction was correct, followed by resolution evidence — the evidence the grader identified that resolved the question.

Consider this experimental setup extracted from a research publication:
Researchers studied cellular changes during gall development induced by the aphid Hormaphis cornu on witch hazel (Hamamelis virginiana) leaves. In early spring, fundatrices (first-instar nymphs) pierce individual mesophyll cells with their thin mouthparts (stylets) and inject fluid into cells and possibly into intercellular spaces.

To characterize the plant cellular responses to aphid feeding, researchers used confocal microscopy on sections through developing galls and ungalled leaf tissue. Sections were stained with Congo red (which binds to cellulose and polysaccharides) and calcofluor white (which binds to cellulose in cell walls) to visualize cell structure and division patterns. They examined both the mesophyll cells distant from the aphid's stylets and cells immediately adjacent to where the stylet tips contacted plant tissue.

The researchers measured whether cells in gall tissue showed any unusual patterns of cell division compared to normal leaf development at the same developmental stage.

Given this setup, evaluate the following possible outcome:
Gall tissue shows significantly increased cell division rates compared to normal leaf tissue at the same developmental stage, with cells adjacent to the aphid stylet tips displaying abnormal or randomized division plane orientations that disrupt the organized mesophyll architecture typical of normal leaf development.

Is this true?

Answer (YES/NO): NO